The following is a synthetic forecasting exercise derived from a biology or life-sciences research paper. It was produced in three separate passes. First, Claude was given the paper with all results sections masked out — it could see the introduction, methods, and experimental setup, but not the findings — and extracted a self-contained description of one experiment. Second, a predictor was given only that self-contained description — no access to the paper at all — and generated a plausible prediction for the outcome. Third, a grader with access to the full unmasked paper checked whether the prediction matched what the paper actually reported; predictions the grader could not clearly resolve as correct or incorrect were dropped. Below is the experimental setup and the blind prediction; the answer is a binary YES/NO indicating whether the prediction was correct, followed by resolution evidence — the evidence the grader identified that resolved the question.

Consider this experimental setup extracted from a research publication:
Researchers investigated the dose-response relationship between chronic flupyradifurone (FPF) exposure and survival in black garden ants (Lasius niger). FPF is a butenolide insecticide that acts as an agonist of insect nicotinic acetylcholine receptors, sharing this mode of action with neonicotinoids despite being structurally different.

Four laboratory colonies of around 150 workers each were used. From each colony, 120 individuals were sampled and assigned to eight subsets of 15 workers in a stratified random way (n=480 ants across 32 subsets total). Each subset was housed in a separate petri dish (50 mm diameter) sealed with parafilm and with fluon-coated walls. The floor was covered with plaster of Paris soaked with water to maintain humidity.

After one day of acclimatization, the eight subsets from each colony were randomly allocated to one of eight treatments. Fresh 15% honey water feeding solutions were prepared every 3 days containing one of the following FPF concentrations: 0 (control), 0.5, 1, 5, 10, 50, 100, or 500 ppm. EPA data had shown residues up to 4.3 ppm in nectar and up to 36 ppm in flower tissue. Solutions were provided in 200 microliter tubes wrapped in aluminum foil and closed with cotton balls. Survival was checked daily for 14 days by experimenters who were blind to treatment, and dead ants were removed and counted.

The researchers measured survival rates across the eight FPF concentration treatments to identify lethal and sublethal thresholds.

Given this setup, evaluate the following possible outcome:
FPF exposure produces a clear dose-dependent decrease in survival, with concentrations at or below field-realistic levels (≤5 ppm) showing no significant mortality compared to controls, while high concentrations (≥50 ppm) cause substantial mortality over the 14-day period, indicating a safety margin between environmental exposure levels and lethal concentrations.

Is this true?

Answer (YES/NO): NO